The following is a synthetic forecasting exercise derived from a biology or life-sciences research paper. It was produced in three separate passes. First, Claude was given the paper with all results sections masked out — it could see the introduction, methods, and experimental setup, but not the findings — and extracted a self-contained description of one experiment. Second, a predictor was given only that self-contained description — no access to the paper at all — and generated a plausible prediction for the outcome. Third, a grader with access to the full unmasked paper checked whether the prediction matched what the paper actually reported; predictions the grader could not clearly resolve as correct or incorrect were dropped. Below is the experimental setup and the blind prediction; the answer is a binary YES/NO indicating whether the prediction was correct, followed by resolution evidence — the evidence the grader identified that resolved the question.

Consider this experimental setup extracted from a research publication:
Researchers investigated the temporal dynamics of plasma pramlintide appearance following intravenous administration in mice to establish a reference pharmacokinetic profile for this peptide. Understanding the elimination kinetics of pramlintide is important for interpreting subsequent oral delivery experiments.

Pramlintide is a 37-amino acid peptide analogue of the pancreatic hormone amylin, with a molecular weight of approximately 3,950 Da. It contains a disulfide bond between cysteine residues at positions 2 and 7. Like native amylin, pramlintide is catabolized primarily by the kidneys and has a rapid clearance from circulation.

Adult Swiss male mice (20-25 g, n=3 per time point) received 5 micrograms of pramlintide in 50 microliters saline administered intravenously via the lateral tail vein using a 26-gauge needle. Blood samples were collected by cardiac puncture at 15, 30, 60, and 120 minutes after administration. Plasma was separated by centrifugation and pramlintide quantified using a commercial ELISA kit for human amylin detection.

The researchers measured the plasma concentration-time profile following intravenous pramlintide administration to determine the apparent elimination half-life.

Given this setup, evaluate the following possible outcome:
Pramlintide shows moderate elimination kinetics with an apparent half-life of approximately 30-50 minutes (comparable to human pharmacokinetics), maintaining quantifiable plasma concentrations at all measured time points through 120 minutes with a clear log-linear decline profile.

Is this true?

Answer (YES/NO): NO